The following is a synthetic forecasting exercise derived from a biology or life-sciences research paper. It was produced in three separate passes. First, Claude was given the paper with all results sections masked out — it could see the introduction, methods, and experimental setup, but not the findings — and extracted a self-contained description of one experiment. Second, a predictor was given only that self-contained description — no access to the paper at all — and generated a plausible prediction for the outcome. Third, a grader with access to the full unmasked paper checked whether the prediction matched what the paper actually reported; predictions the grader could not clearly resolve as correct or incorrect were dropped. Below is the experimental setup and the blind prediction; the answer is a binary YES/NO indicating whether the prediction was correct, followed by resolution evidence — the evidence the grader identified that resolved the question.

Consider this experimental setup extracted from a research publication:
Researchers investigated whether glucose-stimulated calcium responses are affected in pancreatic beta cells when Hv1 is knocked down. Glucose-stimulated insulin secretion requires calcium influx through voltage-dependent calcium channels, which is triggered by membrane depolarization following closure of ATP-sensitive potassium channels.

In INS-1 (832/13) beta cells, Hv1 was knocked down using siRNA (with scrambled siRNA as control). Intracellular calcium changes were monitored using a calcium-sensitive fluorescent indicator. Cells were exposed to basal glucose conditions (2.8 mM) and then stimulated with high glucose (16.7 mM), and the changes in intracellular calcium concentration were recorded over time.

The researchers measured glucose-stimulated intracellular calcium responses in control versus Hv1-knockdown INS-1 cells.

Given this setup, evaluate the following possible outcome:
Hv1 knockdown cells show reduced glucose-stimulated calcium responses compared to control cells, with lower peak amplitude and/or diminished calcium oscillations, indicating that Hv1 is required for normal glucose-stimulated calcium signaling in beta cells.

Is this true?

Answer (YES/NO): YES